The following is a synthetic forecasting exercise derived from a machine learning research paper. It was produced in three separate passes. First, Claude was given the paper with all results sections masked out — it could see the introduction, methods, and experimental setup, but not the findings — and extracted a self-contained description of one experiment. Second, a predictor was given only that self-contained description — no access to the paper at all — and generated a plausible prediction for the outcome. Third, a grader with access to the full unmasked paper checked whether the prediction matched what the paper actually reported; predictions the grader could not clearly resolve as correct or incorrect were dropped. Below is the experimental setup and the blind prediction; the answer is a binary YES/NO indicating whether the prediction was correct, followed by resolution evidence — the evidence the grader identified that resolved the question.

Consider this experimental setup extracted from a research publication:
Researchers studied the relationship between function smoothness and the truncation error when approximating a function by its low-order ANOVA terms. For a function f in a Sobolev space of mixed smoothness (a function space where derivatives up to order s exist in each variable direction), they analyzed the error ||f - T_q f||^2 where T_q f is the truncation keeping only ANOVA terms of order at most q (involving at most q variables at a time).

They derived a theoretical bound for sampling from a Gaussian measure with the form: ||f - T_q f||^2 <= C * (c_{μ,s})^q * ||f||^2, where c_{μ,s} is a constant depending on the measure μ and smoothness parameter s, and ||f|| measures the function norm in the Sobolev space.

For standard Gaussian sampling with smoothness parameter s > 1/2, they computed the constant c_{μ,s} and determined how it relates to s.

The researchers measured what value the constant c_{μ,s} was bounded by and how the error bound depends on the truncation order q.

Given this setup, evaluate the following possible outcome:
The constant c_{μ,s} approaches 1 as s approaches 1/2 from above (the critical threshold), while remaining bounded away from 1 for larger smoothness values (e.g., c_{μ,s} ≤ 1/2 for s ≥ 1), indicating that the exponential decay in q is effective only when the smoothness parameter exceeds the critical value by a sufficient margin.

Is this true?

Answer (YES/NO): YES